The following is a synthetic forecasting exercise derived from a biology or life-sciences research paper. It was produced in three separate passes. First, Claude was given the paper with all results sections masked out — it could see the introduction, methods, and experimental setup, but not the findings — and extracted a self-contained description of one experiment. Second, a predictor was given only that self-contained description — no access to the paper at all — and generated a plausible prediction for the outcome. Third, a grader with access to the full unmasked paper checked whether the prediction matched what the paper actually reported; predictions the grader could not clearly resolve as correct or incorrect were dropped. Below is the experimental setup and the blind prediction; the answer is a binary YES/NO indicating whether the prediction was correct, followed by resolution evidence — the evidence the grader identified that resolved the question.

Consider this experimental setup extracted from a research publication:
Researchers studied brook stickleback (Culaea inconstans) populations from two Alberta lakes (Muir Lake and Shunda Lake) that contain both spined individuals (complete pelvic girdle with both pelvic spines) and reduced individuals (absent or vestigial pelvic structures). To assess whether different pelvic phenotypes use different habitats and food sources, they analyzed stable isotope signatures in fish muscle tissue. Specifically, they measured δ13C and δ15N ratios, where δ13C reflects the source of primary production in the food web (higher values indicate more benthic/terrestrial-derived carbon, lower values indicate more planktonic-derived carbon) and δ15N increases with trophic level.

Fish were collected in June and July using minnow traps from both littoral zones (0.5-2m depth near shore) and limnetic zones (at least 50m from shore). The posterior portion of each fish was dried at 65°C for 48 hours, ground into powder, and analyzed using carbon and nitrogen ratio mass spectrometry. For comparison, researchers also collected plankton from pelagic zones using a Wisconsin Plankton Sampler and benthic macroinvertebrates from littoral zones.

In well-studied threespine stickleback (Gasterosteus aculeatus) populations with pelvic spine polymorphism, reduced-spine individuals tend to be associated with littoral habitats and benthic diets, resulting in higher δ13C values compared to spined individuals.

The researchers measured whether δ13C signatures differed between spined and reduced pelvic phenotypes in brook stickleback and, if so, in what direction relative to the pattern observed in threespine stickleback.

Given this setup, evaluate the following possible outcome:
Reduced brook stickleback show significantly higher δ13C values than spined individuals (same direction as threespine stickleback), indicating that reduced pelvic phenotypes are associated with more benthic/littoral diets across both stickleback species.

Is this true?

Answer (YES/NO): NO